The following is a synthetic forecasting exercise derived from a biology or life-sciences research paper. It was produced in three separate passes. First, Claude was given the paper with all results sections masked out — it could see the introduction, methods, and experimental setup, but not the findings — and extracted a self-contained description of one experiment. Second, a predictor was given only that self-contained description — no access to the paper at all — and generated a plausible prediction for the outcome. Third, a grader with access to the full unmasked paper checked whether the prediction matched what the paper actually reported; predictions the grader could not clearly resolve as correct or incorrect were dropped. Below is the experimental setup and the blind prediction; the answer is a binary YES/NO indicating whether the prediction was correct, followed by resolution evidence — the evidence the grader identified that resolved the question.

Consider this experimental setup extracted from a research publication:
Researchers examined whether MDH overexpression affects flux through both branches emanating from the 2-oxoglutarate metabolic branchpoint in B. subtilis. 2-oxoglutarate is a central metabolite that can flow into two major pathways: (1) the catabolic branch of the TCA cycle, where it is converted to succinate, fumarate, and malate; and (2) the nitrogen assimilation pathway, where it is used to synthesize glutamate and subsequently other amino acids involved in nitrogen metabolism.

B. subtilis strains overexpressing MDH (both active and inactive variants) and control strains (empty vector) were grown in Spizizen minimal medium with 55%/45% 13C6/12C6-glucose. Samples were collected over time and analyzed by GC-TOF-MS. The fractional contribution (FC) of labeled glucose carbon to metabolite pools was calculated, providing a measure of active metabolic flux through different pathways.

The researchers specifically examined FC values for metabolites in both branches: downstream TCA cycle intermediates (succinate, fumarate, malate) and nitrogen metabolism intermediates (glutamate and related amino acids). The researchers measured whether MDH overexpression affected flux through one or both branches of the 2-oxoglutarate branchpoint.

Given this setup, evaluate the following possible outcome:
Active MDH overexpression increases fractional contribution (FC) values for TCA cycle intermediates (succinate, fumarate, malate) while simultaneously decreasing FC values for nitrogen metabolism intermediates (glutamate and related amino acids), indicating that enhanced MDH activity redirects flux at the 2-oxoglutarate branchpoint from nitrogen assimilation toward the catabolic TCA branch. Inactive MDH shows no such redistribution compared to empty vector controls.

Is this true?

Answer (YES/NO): NO